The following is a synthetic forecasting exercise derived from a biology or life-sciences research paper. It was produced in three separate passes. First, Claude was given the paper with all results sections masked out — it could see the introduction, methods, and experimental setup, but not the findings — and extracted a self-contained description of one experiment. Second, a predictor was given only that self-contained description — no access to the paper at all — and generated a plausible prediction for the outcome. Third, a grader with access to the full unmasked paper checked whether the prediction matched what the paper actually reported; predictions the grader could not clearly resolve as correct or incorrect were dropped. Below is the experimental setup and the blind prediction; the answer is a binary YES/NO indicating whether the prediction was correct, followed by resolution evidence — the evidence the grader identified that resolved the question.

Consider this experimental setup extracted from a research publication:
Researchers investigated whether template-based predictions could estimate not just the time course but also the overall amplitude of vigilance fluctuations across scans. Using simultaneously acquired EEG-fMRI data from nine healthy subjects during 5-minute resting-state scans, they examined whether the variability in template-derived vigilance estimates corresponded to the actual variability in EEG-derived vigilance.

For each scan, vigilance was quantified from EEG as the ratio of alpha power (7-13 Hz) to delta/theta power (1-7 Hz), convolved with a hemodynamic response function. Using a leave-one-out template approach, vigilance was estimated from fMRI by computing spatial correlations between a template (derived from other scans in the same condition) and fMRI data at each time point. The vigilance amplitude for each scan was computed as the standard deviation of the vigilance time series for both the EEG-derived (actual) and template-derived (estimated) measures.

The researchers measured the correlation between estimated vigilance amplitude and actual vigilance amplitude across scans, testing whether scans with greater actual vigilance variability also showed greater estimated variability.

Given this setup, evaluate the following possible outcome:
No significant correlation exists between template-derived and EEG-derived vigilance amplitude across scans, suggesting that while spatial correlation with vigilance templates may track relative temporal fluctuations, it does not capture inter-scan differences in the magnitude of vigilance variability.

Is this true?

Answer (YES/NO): NO